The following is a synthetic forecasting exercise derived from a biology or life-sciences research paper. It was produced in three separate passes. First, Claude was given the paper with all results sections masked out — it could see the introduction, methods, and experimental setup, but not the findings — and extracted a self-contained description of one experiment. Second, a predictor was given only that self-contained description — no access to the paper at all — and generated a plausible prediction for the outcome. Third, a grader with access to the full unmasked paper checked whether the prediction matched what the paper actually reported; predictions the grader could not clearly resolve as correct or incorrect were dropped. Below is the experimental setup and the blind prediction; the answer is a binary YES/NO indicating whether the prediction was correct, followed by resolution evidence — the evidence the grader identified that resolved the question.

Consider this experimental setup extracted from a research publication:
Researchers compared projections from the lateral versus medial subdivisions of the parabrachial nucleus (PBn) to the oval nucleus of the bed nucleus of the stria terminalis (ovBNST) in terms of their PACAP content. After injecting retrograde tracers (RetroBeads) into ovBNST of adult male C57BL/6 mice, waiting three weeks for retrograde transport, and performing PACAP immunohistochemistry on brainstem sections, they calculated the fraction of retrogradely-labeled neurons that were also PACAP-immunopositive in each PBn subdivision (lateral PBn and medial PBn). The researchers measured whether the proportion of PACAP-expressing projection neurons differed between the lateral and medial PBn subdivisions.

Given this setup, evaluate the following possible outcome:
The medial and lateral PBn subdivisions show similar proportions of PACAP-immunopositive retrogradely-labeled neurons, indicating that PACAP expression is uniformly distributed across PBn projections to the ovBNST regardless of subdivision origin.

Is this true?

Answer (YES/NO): YES